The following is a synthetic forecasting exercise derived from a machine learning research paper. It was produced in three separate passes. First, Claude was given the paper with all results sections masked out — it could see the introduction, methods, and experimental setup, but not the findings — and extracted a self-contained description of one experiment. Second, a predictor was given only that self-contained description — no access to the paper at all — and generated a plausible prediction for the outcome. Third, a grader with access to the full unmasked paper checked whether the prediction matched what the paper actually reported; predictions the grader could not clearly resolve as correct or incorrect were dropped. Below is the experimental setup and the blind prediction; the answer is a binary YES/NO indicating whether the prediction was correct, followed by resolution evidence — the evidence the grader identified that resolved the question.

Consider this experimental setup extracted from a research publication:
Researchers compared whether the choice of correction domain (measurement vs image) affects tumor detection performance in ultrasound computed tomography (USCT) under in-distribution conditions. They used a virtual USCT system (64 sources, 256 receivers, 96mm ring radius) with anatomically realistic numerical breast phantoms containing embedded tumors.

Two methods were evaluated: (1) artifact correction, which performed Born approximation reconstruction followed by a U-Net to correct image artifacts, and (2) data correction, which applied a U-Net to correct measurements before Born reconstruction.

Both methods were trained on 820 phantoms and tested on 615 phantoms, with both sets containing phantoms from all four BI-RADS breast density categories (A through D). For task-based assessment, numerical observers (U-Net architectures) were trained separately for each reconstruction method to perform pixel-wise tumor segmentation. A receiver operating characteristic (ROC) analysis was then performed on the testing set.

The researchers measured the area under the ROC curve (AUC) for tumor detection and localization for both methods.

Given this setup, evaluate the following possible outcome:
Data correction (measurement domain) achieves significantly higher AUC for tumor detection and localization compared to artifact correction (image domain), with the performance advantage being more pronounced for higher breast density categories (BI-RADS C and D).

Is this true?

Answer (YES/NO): NO